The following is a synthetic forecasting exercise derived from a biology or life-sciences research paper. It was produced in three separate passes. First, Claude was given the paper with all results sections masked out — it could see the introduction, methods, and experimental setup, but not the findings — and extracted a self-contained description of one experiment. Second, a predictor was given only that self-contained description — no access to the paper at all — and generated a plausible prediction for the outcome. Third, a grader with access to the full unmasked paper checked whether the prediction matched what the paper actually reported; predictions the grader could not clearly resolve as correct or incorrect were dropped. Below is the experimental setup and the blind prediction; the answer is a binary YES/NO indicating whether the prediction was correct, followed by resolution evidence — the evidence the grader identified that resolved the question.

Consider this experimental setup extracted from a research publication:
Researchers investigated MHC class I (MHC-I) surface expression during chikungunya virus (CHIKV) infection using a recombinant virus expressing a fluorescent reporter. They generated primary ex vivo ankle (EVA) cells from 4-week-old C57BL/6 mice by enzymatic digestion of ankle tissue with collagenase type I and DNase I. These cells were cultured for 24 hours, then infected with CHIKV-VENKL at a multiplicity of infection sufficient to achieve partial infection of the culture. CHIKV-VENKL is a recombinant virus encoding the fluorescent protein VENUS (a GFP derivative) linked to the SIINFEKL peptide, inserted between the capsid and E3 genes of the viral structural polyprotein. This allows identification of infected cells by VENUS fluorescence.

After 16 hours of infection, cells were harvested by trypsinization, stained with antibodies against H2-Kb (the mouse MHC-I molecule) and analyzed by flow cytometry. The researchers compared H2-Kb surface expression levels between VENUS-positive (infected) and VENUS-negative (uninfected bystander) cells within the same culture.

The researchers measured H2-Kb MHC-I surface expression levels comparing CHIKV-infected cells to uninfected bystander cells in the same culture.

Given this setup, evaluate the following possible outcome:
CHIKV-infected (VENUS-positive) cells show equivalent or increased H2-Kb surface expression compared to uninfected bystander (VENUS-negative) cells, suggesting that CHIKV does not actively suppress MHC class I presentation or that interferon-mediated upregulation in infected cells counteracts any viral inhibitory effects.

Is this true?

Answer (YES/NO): NO